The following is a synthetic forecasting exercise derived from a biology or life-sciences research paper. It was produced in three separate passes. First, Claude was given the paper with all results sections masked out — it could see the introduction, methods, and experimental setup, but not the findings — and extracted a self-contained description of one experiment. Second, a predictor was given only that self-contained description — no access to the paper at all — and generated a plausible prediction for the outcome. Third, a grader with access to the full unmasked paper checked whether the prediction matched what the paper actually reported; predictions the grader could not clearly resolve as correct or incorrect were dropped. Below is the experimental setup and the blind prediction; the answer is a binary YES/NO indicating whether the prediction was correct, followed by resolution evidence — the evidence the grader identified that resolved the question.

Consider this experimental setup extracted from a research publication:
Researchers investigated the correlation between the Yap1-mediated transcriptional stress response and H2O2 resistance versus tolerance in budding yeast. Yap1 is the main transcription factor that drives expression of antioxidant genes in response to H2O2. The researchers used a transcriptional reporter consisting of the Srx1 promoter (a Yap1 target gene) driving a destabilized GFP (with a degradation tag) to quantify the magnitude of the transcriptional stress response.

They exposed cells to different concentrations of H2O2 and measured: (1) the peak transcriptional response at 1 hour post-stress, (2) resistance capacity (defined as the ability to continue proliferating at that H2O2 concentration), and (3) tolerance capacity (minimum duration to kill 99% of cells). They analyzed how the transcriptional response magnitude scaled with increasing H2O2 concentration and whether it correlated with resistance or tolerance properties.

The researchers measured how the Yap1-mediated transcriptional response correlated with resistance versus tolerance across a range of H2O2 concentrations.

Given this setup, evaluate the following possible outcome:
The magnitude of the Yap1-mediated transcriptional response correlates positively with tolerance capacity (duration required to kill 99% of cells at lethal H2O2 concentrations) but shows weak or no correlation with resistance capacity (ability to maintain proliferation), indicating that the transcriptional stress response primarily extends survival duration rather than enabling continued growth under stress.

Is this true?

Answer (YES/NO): NO